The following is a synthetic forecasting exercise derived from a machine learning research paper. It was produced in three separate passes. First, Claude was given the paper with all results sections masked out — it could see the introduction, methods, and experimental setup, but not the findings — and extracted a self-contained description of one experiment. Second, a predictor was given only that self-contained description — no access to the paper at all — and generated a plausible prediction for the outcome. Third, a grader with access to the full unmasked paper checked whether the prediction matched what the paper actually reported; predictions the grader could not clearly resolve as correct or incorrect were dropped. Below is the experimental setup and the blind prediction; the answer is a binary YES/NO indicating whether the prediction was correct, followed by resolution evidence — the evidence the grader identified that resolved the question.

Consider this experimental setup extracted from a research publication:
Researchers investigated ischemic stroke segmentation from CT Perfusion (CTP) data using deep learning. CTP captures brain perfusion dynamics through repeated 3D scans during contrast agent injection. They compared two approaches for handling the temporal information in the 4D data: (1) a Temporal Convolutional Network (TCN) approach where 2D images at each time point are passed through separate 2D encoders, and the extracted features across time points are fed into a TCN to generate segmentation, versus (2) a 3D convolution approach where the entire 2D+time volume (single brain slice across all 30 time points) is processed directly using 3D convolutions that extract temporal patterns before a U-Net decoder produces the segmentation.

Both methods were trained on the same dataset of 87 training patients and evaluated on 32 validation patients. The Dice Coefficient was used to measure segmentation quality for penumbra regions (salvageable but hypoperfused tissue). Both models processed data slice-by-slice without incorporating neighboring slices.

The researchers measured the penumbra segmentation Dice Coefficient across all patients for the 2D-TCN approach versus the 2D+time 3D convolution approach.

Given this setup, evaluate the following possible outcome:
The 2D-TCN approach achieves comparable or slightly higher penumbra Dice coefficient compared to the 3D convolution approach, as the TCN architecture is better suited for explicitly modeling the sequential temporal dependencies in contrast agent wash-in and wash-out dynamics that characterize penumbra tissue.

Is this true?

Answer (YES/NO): NO